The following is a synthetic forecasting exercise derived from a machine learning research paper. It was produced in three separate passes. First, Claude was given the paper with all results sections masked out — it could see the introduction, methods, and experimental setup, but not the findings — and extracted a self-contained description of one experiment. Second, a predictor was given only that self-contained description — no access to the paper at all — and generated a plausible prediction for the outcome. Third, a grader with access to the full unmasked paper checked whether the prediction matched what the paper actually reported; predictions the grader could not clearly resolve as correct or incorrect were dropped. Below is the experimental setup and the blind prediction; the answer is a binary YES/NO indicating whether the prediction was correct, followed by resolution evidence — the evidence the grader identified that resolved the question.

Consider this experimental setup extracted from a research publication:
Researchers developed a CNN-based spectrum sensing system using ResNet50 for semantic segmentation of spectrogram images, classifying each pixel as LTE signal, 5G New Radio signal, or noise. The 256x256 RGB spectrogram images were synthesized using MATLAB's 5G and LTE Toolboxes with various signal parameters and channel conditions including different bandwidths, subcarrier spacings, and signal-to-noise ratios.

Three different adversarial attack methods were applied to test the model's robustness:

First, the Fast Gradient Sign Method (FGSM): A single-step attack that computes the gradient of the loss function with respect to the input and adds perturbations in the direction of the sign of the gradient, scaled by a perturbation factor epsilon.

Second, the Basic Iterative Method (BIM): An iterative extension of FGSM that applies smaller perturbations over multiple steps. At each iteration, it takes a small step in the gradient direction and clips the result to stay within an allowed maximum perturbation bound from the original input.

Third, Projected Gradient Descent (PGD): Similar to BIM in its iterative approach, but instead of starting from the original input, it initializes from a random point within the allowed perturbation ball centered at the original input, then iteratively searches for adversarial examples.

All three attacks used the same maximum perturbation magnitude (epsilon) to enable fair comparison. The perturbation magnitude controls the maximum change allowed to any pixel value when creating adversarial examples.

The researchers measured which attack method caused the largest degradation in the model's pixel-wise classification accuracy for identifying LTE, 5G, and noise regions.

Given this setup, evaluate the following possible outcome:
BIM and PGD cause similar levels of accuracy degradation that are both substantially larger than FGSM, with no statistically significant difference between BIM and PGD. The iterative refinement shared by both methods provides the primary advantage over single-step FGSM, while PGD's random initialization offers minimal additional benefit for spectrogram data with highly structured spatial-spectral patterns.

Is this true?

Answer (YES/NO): NO